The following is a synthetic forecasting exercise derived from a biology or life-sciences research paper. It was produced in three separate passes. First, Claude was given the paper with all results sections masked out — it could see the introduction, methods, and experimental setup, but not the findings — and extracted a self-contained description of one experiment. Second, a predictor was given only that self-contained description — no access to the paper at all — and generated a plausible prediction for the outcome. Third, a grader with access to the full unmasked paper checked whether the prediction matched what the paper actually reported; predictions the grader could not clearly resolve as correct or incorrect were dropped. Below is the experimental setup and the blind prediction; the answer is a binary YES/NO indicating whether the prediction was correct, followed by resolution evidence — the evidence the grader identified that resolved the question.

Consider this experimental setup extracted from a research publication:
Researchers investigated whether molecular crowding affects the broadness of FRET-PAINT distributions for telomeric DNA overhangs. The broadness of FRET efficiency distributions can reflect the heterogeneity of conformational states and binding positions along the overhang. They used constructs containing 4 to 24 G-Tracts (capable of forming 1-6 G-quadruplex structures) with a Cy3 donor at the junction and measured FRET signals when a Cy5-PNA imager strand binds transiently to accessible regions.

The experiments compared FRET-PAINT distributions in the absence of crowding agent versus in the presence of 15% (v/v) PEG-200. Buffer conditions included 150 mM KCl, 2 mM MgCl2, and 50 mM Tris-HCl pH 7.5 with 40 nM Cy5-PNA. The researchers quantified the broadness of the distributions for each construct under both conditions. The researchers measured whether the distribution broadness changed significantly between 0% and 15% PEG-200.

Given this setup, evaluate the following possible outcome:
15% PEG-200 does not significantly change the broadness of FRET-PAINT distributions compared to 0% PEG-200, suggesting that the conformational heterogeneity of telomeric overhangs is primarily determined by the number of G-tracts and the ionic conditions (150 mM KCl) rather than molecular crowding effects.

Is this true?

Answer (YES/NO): YES